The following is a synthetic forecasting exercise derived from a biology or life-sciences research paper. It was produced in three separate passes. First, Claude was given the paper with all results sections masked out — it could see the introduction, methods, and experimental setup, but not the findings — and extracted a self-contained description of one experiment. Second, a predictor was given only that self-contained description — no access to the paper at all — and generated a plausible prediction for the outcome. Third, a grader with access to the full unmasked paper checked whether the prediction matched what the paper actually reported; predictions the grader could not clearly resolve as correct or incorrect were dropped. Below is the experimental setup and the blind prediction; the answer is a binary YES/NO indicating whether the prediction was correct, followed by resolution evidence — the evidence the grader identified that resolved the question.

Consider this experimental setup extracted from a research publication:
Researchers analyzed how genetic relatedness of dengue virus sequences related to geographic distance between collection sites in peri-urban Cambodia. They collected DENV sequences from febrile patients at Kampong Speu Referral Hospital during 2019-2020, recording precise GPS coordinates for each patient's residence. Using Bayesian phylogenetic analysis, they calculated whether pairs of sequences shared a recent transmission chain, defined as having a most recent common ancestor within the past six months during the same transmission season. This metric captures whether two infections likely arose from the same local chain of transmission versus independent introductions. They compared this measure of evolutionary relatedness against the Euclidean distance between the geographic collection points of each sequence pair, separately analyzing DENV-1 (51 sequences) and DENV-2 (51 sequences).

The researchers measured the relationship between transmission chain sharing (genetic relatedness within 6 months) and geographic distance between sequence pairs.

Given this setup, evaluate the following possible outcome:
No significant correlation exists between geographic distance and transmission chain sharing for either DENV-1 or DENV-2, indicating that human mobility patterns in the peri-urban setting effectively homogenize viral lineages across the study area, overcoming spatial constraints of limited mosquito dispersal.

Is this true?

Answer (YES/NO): NO